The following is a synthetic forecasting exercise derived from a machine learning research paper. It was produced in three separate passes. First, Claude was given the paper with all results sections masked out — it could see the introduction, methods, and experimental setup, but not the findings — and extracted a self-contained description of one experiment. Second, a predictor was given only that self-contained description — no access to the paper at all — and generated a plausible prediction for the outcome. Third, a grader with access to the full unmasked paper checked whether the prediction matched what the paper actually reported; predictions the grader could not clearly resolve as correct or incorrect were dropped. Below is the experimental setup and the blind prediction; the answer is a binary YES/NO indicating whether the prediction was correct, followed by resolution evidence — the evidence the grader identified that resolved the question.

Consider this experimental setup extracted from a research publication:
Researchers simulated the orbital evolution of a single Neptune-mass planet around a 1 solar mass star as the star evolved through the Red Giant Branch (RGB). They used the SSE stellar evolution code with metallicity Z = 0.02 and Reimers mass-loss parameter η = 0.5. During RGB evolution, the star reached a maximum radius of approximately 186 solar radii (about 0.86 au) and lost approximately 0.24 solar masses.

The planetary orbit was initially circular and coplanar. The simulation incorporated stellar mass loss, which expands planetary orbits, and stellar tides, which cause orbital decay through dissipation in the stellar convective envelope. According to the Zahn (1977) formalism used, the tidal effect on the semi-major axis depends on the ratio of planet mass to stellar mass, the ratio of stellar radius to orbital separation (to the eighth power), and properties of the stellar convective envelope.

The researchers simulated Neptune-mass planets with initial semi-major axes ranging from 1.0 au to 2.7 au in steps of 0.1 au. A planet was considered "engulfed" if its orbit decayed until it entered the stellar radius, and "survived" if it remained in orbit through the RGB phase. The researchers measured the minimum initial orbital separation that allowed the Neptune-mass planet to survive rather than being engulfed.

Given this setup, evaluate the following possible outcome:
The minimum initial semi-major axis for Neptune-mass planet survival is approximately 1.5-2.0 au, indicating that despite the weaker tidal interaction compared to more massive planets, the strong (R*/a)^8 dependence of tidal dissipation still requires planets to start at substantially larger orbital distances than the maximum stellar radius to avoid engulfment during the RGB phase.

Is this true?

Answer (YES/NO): YES